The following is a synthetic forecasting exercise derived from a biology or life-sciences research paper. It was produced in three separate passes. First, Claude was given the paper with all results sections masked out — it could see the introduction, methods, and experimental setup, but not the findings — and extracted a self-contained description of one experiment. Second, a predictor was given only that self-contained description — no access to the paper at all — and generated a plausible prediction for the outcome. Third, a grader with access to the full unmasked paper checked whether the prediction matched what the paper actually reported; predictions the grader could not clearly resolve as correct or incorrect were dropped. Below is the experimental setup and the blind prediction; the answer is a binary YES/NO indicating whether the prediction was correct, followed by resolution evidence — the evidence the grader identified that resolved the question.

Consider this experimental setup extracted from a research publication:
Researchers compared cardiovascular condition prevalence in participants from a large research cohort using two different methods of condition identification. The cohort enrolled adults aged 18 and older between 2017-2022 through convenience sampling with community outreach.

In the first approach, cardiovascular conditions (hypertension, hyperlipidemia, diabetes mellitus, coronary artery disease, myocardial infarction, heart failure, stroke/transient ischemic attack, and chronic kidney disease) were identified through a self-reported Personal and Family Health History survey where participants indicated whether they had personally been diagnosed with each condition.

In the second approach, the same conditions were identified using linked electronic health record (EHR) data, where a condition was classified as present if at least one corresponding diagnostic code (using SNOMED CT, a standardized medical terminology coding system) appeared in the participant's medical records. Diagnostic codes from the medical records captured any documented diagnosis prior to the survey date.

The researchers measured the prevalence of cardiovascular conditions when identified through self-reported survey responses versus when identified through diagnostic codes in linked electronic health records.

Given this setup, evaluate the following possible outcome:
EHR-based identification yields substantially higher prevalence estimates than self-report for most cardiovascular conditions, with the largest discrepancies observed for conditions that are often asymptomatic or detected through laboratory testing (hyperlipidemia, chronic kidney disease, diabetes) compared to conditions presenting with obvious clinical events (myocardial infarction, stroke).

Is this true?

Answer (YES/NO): NO